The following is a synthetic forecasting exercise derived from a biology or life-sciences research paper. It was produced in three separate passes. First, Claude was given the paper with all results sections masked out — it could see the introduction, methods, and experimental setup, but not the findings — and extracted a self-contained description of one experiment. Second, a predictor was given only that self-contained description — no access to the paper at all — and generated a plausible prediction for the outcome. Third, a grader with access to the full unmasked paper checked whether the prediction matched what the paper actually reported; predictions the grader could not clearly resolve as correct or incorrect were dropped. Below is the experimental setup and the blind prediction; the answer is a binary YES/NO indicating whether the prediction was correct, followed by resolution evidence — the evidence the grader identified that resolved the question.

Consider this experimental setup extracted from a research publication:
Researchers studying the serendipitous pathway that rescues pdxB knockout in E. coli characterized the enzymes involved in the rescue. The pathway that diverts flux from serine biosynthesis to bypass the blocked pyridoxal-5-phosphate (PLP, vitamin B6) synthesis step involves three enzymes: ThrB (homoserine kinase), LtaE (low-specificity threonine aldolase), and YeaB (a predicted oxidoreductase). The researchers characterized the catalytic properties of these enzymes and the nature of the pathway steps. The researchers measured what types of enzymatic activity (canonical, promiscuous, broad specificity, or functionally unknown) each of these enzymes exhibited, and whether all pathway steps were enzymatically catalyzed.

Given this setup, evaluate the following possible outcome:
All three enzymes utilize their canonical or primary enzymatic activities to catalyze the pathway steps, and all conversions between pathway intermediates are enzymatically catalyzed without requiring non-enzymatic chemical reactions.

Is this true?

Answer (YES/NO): NO